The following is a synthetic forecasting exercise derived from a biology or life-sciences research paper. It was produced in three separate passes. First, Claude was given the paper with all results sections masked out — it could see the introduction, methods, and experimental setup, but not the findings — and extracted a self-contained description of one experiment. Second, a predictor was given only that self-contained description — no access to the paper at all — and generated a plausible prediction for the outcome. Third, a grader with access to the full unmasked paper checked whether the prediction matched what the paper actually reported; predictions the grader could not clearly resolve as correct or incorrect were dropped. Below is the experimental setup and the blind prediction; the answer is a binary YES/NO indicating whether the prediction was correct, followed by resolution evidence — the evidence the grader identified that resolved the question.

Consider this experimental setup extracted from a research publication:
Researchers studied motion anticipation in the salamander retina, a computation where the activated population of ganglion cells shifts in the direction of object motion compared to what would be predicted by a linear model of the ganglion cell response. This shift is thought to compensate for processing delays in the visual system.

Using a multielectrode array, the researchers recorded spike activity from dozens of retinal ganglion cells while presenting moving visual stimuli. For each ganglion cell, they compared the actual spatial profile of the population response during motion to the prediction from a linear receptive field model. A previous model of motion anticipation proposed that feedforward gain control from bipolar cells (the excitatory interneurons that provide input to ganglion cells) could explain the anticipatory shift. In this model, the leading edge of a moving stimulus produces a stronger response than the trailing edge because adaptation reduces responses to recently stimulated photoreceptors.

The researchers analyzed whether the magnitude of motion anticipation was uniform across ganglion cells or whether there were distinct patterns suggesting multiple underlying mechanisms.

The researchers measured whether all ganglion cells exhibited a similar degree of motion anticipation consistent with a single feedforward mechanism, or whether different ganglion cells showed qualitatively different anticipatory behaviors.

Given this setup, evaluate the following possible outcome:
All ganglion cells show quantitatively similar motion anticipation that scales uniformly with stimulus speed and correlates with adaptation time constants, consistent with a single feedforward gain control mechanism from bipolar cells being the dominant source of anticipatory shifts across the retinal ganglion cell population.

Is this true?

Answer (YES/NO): NO